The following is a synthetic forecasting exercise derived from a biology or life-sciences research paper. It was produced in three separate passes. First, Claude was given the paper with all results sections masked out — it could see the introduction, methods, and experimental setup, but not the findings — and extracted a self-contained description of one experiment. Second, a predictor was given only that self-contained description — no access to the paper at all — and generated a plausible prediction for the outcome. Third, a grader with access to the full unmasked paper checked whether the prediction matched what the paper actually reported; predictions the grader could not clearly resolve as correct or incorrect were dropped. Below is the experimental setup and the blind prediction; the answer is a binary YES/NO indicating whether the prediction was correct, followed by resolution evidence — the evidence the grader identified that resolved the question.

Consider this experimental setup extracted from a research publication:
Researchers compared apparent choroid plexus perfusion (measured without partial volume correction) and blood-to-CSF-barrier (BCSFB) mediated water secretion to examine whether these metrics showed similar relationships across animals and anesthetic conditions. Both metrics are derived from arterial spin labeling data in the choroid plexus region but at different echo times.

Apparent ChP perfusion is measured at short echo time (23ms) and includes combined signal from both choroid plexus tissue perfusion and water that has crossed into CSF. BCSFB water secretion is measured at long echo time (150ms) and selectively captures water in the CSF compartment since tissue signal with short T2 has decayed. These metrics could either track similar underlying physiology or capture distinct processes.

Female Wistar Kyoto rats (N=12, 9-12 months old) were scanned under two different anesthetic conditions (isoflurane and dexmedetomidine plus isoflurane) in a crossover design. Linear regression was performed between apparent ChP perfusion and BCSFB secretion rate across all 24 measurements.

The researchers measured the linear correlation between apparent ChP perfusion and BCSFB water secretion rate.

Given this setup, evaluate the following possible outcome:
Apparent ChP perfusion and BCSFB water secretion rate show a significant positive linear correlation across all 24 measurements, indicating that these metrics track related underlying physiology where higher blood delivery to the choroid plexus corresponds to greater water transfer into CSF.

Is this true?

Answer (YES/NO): YES